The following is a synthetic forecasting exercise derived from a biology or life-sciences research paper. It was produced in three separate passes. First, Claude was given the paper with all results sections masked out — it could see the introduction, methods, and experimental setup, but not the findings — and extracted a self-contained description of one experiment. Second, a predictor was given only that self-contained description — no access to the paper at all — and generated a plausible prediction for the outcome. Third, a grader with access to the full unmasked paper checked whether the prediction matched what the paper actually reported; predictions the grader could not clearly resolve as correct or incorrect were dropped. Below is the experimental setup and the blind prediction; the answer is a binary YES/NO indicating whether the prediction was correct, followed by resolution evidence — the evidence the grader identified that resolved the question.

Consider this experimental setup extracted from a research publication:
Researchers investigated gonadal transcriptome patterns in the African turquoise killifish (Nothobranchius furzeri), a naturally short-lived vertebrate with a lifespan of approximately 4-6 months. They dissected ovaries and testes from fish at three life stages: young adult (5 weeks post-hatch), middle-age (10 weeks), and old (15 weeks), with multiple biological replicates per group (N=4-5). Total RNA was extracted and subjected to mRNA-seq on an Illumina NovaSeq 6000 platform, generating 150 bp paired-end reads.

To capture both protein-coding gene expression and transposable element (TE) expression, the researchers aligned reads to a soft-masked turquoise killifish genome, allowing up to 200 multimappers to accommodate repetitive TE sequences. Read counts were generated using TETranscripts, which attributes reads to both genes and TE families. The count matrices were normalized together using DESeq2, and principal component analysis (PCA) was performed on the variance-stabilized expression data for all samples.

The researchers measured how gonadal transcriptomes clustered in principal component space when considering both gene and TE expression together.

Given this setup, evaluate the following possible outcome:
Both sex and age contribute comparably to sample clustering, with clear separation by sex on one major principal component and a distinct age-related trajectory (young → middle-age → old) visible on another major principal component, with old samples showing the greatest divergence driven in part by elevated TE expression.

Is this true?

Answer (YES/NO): NO